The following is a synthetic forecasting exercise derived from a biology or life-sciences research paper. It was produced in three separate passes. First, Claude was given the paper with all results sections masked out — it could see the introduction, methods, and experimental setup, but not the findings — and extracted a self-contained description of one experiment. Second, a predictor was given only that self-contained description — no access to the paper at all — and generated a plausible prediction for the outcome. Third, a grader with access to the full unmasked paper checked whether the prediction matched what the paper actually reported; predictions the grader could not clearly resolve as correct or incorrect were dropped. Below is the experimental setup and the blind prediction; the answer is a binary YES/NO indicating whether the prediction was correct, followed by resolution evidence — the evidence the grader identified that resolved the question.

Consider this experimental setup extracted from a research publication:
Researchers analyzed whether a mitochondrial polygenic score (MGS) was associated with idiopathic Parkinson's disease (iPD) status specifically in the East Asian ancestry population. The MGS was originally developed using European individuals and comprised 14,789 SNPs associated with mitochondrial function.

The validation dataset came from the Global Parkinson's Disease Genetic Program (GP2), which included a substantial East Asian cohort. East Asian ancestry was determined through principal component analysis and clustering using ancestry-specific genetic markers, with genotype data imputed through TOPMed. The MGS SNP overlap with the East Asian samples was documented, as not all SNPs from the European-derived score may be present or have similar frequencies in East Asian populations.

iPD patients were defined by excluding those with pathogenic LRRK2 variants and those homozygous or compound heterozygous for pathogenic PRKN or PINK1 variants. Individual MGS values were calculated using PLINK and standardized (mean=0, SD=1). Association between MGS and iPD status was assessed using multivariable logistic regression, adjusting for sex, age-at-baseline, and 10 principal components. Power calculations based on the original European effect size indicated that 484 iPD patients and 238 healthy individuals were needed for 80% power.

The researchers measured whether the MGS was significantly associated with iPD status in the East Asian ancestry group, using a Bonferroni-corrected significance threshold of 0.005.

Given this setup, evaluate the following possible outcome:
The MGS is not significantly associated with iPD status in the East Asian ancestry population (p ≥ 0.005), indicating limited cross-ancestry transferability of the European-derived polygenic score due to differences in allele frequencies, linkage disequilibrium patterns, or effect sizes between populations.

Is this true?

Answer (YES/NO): YES